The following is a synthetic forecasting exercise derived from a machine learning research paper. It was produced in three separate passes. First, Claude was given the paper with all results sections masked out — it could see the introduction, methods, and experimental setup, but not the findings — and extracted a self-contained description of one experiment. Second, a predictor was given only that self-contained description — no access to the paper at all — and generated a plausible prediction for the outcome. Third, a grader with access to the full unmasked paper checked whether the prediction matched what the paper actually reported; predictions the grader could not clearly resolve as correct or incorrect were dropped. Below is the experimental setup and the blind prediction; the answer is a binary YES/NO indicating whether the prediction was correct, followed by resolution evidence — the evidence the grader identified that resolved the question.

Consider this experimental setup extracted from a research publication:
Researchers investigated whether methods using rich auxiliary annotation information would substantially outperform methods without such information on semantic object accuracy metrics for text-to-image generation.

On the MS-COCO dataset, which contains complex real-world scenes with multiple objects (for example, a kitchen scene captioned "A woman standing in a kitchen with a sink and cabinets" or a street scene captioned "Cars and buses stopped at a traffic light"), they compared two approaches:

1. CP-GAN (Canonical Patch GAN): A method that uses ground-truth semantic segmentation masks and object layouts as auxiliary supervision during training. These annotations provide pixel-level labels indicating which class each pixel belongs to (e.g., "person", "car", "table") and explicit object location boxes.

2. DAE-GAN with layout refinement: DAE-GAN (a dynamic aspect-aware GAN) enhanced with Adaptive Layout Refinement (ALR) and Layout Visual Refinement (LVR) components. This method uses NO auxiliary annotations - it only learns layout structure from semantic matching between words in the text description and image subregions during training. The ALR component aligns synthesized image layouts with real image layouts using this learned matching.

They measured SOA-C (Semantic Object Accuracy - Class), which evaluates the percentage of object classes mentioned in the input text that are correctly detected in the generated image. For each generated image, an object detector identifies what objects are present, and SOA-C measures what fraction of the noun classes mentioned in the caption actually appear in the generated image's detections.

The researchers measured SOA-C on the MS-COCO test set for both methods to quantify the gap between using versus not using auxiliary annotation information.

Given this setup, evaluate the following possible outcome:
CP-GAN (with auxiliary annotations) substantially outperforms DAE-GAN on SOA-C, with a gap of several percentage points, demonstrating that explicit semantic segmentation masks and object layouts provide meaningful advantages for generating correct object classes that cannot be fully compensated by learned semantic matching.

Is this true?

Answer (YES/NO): YES